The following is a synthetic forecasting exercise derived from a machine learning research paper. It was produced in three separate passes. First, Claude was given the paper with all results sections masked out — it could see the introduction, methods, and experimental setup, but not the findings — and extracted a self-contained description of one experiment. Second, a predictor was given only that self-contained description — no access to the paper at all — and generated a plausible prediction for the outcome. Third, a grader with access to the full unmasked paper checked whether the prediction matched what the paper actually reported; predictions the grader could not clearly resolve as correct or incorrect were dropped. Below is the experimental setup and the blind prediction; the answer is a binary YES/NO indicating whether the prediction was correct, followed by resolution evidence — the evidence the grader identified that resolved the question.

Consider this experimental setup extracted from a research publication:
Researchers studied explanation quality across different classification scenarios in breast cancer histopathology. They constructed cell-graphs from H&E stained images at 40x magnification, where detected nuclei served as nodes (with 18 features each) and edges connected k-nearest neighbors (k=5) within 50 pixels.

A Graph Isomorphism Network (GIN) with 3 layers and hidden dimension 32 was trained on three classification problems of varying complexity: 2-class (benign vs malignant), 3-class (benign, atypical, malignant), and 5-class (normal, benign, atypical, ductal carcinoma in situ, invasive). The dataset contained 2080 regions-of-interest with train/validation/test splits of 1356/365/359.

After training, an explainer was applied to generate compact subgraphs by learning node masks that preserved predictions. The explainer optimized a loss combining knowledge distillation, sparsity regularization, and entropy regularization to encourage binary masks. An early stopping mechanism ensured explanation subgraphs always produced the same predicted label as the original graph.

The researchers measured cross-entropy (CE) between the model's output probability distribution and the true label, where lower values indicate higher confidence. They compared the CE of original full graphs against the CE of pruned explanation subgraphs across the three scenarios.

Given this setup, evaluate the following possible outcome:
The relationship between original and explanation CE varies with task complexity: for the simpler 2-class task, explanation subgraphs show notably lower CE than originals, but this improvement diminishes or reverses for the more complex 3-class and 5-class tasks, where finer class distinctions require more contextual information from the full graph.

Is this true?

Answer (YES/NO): YES